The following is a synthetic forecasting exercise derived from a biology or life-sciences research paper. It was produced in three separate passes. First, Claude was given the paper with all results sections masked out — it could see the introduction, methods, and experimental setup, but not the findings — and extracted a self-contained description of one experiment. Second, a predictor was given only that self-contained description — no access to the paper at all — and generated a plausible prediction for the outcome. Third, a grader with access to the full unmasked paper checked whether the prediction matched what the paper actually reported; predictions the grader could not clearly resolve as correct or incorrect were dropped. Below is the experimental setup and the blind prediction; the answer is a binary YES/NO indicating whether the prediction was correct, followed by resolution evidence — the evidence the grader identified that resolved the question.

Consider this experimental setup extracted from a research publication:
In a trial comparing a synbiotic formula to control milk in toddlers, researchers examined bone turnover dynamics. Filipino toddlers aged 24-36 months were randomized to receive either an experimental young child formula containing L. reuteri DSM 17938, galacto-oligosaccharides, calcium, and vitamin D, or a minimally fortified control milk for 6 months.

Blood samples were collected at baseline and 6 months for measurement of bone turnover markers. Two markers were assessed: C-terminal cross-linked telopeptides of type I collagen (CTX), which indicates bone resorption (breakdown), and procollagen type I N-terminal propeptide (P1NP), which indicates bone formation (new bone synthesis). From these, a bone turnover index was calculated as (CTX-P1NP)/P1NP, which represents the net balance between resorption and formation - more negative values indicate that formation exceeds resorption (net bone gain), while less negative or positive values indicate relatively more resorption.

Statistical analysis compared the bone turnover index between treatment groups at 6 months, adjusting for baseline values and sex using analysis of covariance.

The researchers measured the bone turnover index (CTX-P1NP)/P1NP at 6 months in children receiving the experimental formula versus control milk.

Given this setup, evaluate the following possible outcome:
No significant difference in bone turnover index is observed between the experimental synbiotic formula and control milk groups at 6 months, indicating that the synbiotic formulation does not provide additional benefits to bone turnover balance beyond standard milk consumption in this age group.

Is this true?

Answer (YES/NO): NO